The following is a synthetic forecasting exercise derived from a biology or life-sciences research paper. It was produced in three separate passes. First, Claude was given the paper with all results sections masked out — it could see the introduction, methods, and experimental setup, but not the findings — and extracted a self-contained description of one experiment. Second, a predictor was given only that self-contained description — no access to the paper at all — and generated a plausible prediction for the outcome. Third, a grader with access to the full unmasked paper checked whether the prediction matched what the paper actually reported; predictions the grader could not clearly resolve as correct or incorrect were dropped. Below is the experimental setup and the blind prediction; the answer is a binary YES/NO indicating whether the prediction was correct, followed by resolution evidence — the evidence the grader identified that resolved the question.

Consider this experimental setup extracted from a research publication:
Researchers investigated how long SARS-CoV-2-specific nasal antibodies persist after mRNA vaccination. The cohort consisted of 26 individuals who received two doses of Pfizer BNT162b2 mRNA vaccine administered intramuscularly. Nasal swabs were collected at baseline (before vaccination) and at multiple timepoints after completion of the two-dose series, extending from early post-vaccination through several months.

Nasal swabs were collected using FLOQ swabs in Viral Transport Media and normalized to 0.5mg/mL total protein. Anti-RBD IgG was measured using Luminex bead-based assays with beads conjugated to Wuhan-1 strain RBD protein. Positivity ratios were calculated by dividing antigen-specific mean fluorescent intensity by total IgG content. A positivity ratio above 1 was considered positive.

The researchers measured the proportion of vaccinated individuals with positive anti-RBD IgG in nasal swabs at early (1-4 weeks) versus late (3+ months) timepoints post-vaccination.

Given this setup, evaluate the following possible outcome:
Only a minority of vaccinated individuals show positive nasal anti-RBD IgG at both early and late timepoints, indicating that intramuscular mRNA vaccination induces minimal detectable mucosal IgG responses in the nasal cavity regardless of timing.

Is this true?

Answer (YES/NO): NO